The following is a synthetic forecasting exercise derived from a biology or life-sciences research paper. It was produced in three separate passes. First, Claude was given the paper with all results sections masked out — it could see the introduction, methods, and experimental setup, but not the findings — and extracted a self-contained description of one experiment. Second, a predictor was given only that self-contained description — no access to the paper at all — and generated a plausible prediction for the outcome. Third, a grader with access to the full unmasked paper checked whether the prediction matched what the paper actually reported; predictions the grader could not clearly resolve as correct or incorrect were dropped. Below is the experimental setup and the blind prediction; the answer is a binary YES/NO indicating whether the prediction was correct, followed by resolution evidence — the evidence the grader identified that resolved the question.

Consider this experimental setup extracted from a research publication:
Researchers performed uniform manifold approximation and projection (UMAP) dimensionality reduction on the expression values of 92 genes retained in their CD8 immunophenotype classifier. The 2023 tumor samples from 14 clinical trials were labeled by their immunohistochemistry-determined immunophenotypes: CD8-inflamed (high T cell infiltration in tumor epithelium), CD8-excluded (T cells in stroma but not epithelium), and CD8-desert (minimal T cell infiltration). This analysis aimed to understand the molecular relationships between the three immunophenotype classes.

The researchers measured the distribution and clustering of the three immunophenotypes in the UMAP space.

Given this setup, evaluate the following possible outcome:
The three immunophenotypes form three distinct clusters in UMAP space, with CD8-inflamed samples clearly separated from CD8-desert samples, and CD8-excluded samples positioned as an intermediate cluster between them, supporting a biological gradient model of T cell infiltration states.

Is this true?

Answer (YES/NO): NO